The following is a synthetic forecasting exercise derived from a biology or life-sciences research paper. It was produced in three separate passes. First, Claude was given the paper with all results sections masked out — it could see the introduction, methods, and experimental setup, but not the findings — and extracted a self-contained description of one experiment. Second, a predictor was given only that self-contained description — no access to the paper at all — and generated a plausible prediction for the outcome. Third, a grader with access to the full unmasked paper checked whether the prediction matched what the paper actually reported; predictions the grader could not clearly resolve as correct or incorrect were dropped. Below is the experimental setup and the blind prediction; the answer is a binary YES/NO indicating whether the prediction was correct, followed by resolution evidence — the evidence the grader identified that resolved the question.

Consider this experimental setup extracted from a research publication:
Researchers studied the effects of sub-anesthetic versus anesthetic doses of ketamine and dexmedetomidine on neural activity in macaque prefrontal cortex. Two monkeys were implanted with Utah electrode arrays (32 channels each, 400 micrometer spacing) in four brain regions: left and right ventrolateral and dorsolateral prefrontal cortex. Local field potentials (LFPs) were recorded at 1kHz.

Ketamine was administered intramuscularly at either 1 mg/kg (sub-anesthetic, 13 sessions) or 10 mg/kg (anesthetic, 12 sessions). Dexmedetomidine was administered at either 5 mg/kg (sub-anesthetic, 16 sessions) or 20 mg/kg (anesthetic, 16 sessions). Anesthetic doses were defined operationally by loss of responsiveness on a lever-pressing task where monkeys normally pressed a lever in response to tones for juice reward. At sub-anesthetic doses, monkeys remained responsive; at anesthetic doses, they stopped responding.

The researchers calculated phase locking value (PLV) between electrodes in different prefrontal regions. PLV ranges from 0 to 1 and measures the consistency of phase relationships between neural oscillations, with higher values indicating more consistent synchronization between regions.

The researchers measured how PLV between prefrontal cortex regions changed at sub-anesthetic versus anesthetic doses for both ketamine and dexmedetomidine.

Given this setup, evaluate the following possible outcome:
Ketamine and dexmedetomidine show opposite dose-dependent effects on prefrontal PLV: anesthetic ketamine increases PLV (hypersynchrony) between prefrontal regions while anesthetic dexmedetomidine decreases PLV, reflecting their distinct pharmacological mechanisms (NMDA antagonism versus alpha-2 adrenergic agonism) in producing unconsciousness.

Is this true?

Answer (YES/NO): NO